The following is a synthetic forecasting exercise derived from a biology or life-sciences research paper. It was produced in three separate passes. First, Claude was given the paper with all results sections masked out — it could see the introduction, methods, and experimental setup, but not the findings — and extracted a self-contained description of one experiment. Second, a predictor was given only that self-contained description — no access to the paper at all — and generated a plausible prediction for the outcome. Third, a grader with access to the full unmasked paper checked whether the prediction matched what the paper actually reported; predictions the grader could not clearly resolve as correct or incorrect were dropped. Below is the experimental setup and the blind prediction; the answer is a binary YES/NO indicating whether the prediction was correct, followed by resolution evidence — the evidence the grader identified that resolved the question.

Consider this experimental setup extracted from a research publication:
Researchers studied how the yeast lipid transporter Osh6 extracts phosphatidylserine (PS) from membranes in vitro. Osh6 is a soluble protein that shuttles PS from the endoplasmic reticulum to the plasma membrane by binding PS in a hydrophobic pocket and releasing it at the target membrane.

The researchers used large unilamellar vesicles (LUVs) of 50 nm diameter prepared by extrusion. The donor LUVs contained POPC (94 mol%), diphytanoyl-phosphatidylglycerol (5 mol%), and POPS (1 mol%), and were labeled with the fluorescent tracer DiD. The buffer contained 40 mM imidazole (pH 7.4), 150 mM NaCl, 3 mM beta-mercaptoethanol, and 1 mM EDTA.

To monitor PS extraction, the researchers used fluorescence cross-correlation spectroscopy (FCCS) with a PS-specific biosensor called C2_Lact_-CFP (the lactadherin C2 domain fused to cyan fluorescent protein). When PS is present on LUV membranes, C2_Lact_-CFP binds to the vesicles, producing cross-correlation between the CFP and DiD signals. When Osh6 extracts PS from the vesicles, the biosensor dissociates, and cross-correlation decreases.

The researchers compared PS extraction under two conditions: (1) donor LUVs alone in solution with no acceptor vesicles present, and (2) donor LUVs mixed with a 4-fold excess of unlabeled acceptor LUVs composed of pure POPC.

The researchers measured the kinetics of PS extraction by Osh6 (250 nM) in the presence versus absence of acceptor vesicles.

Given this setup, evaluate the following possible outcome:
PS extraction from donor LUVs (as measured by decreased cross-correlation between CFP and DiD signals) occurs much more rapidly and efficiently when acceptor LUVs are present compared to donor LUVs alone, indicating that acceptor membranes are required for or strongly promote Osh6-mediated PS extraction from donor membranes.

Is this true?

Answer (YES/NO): NO